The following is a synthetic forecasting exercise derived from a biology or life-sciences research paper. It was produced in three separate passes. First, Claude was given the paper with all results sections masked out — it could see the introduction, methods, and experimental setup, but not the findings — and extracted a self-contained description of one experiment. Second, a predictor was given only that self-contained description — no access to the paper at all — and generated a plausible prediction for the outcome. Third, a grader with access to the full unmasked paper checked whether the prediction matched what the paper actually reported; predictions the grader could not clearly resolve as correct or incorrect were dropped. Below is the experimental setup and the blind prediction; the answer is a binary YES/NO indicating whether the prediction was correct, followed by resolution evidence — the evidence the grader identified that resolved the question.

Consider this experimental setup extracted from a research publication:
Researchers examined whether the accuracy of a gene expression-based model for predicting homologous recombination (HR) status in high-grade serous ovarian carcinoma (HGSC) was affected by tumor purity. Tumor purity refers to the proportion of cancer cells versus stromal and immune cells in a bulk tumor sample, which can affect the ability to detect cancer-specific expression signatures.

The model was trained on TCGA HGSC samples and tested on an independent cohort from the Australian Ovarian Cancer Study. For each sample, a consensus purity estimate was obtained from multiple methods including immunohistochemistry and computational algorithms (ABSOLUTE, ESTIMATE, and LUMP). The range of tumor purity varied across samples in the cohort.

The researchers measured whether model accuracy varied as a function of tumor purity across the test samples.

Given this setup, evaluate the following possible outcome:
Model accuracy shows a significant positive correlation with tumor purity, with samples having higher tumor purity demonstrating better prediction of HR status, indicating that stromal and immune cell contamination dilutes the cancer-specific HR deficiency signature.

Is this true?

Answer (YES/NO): NO